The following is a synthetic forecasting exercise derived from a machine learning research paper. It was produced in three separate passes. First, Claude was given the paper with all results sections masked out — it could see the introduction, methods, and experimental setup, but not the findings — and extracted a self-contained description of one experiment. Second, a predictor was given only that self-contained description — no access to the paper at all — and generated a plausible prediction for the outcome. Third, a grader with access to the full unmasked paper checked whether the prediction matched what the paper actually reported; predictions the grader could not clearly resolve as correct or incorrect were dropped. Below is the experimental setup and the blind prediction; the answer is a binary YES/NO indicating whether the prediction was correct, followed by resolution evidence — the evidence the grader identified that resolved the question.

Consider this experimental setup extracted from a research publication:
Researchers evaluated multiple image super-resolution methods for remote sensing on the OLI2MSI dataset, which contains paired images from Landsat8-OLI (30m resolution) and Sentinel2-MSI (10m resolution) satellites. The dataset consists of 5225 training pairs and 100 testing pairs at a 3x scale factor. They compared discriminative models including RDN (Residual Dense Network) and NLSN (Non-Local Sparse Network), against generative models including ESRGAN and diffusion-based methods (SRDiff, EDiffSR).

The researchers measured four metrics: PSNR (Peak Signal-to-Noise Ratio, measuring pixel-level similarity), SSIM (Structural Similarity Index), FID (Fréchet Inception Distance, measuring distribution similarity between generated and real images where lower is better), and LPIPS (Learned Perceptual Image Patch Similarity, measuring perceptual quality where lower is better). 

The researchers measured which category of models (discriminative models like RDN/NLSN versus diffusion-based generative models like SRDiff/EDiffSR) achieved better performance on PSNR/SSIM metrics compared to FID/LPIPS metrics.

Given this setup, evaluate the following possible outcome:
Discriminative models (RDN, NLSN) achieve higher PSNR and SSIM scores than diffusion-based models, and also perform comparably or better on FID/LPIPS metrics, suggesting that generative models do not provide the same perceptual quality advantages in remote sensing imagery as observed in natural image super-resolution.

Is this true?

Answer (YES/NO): NO